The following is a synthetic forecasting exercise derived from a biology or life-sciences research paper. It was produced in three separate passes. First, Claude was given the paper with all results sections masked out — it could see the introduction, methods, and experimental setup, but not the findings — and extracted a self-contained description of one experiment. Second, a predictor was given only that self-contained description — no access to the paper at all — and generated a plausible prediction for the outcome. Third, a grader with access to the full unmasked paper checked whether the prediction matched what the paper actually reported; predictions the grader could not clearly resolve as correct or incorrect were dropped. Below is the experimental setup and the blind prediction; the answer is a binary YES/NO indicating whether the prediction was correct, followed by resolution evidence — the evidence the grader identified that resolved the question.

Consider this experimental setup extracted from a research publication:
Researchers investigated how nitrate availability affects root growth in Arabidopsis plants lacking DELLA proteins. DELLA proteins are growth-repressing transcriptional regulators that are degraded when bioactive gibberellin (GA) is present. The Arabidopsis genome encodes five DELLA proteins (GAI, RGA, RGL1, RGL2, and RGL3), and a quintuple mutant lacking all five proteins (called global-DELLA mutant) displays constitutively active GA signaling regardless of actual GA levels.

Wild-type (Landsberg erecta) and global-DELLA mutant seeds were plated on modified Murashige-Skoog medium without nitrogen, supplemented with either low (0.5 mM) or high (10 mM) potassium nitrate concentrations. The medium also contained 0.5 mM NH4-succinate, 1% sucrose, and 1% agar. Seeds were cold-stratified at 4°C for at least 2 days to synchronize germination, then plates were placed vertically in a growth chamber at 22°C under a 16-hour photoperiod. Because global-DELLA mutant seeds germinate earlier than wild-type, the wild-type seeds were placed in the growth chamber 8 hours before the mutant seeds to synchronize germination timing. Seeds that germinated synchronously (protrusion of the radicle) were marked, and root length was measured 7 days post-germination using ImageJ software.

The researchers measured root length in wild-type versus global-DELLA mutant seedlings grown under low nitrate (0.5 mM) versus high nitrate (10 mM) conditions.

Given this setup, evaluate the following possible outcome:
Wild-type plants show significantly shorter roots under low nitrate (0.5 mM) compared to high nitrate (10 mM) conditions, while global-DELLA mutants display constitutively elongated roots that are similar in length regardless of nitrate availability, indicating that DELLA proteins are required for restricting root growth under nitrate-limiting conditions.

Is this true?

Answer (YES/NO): NO